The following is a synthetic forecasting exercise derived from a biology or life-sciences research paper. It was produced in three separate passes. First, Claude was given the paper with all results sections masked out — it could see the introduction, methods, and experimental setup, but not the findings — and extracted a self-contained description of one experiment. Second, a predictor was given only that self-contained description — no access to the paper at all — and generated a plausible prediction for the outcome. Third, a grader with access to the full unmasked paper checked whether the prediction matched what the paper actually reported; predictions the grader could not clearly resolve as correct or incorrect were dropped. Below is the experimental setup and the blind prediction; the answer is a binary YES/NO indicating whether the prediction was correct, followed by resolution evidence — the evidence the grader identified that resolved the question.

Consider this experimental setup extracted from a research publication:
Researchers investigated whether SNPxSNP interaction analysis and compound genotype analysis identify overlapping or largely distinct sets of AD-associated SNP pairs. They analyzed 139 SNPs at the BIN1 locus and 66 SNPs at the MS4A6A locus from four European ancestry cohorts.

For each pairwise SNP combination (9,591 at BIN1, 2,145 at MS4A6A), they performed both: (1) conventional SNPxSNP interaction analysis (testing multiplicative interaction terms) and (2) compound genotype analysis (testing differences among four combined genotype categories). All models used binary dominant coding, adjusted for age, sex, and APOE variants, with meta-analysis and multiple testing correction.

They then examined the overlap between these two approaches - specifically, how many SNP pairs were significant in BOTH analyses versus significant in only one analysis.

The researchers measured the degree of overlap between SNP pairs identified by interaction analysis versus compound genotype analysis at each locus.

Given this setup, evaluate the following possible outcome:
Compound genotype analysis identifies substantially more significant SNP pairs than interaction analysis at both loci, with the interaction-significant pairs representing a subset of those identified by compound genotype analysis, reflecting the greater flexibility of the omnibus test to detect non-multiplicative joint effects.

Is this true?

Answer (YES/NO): YES